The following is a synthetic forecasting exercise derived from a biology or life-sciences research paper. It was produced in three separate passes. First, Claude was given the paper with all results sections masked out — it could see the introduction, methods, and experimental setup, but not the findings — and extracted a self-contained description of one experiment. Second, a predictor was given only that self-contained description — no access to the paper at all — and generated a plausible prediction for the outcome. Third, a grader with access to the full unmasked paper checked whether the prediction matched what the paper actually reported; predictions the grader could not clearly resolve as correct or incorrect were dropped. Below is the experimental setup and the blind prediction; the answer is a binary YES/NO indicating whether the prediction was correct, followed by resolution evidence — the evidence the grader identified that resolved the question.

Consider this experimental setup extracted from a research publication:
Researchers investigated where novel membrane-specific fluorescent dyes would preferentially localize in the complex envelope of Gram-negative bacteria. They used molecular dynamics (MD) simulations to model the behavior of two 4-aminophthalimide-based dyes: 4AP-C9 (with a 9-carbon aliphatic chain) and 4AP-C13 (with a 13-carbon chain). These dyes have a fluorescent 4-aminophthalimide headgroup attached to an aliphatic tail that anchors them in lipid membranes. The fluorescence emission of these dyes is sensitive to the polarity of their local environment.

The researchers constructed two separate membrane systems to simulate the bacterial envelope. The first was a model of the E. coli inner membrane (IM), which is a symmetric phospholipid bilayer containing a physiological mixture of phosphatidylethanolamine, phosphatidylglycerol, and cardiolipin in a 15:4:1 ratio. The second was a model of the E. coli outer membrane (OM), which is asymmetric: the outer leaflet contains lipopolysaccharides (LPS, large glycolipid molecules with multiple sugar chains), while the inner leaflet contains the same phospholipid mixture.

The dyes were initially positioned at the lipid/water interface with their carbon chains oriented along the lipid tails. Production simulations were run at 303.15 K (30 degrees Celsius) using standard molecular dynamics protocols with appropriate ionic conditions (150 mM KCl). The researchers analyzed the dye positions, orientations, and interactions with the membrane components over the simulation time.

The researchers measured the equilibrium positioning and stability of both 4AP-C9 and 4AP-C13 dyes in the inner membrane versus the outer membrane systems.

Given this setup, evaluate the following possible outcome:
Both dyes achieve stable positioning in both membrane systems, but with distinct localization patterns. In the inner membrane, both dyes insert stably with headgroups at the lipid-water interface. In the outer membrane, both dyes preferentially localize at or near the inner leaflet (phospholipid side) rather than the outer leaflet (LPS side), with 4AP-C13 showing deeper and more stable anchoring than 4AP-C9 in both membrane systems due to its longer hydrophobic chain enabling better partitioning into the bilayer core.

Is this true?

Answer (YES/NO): NO